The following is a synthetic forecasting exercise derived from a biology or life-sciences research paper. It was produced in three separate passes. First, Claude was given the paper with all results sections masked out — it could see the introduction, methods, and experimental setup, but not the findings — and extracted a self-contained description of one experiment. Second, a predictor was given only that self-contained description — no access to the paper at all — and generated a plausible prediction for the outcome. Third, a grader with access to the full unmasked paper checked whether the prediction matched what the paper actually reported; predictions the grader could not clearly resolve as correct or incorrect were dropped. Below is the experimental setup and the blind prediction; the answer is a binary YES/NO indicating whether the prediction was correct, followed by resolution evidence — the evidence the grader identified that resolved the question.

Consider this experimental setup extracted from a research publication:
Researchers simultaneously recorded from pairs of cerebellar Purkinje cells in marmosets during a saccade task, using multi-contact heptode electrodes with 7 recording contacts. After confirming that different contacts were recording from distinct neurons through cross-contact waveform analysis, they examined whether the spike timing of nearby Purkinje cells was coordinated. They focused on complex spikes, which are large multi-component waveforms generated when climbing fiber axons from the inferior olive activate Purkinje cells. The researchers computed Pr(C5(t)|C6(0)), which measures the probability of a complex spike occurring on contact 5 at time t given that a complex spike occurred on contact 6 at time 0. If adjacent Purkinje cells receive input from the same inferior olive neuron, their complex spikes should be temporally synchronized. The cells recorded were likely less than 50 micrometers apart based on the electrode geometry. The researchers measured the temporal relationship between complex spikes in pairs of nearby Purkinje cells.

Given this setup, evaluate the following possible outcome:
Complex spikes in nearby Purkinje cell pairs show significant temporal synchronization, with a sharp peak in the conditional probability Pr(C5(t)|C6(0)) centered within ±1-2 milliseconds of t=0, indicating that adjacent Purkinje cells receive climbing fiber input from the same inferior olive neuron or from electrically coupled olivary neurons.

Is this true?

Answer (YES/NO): NO